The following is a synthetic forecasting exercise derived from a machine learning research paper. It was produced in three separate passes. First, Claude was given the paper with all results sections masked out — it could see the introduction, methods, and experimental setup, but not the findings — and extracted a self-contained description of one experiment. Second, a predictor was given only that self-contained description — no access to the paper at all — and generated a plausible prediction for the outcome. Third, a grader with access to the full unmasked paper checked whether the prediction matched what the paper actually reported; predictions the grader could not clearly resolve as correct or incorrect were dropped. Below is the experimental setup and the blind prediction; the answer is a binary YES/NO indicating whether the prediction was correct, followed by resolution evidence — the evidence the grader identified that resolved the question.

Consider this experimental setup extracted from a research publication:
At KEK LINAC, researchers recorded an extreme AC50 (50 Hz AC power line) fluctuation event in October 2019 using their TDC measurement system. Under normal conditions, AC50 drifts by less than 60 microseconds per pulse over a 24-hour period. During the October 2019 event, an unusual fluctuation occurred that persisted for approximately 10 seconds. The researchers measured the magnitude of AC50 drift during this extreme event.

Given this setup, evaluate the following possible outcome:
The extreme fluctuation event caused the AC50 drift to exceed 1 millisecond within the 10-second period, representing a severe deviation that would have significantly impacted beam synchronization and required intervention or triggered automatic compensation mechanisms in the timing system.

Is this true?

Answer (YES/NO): NO